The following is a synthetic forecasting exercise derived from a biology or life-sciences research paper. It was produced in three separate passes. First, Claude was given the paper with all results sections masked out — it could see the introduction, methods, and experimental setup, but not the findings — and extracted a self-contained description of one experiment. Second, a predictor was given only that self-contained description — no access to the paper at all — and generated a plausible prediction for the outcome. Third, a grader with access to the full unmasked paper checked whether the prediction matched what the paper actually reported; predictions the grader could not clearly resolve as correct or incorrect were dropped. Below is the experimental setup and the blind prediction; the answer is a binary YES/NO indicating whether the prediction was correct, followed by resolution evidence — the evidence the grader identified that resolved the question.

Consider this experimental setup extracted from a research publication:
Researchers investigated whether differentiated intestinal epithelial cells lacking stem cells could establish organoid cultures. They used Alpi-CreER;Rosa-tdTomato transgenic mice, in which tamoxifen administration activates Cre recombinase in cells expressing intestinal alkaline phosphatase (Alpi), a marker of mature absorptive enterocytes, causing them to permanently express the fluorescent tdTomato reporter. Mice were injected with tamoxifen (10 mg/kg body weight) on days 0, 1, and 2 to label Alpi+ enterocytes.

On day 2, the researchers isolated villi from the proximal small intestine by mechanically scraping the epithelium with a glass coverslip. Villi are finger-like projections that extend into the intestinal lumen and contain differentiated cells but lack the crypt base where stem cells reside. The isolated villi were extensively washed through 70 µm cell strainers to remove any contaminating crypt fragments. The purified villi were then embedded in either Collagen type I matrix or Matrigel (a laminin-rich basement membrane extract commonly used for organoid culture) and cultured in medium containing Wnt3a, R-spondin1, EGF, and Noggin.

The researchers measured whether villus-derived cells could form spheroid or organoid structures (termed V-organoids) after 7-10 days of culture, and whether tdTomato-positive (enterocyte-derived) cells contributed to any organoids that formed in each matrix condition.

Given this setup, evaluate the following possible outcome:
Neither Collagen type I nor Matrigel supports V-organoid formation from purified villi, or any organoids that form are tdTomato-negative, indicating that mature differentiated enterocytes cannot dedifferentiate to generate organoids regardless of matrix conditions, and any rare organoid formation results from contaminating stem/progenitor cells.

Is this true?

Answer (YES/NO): NO